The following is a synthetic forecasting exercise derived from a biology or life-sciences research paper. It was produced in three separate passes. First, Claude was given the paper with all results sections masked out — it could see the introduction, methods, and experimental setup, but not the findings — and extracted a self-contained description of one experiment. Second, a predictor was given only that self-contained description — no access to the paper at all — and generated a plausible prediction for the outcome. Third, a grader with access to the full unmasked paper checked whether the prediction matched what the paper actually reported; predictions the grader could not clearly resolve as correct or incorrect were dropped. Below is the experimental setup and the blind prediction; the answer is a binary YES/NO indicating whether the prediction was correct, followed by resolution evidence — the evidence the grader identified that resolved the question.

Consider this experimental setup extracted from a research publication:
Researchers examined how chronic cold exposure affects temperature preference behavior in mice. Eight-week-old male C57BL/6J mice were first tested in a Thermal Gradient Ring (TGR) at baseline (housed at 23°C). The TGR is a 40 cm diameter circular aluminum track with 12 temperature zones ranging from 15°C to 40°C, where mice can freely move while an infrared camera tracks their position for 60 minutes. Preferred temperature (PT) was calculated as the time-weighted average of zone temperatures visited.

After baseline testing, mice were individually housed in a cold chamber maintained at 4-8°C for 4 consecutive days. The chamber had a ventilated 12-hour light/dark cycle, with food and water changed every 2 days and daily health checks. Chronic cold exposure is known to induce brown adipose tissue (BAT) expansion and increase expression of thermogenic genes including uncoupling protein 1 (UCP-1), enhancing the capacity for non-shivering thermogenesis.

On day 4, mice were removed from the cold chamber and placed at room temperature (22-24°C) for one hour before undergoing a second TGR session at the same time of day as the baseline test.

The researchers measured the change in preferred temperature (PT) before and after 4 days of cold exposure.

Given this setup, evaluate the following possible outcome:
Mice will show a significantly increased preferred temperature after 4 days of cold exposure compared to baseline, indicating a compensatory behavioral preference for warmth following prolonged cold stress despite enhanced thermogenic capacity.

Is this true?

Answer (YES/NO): YES